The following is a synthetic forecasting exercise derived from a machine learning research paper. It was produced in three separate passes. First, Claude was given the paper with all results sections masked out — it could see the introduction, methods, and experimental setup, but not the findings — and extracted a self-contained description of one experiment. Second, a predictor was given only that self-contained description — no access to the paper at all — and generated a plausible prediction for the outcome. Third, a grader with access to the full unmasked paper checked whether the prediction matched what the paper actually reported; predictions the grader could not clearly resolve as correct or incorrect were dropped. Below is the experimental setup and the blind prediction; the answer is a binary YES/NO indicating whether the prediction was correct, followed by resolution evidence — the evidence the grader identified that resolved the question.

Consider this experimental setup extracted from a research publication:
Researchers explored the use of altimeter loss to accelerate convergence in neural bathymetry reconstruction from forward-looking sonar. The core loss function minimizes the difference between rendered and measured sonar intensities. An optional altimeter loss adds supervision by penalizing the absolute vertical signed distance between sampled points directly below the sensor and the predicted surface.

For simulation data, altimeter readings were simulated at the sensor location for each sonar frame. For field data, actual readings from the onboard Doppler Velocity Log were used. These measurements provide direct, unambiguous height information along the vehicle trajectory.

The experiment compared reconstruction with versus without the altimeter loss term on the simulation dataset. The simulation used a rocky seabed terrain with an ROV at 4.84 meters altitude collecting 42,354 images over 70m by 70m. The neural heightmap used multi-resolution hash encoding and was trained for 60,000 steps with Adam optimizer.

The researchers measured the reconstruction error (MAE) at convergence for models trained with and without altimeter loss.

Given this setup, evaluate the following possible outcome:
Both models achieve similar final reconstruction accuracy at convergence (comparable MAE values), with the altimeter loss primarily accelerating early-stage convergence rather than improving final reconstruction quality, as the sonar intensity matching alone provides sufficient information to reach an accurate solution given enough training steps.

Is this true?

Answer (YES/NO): NO